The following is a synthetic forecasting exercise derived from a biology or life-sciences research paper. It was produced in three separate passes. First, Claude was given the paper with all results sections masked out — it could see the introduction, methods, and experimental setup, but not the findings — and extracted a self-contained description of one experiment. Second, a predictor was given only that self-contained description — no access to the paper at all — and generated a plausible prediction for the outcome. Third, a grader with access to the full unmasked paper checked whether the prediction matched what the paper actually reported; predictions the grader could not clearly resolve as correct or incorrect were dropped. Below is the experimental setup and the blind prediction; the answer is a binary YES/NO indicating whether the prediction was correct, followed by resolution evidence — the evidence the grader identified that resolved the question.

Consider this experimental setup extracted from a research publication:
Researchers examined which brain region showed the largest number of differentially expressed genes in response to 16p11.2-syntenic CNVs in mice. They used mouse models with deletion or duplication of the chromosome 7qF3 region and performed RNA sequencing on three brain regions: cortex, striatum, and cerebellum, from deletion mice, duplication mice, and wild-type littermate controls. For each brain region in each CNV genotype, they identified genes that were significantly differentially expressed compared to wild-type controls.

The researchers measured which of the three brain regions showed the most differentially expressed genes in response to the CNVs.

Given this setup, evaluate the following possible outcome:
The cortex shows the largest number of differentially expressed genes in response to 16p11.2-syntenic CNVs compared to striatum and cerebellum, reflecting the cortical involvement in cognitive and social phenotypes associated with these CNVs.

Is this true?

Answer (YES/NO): NO